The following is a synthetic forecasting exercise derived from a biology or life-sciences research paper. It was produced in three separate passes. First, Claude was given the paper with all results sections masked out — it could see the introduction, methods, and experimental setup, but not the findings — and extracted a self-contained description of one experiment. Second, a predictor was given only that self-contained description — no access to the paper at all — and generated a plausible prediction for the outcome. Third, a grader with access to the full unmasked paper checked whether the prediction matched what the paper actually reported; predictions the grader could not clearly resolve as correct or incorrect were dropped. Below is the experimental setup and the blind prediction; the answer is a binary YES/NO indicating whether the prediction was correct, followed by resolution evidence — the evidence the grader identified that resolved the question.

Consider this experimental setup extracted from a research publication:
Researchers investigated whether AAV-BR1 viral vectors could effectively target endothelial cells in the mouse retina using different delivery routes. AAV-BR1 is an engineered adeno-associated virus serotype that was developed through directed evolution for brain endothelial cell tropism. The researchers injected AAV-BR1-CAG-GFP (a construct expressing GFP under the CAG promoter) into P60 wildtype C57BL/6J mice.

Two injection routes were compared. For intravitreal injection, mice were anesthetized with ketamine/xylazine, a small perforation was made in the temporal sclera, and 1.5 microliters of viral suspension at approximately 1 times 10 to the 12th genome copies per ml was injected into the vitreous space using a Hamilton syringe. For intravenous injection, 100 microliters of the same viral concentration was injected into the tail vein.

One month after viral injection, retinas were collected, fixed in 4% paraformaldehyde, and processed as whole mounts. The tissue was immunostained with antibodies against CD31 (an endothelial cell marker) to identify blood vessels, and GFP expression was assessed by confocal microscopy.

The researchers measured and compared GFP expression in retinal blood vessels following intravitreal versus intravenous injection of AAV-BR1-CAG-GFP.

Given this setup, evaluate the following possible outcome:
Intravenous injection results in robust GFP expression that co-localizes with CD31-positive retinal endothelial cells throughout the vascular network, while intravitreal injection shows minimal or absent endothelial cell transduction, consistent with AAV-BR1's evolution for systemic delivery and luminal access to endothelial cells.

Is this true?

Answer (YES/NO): YES